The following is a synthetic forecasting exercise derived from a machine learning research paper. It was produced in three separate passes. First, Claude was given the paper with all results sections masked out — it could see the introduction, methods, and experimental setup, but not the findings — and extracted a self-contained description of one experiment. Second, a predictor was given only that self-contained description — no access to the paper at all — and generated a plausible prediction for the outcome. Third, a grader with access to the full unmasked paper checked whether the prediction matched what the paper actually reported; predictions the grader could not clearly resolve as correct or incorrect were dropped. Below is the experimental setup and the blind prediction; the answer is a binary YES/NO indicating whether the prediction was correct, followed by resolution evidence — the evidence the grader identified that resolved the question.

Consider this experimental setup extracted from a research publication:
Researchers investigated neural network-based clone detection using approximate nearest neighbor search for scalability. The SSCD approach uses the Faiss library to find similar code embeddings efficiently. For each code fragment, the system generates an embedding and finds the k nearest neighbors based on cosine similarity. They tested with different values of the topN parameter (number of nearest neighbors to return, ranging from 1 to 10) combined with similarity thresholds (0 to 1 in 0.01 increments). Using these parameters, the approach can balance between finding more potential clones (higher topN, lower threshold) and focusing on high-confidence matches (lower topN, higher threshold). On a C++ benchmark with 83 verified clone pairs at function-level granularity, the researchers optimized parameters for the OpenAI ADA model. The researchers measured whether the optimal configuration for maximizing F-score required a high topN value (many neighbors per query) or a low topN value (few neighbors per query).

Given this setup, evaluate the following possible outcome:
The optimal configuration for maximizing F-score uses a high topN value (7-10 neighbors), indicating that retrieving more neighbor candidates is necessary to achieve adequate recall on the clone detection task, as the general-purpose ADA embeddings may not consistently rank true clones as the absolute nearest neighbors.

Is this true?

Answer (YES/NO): NO